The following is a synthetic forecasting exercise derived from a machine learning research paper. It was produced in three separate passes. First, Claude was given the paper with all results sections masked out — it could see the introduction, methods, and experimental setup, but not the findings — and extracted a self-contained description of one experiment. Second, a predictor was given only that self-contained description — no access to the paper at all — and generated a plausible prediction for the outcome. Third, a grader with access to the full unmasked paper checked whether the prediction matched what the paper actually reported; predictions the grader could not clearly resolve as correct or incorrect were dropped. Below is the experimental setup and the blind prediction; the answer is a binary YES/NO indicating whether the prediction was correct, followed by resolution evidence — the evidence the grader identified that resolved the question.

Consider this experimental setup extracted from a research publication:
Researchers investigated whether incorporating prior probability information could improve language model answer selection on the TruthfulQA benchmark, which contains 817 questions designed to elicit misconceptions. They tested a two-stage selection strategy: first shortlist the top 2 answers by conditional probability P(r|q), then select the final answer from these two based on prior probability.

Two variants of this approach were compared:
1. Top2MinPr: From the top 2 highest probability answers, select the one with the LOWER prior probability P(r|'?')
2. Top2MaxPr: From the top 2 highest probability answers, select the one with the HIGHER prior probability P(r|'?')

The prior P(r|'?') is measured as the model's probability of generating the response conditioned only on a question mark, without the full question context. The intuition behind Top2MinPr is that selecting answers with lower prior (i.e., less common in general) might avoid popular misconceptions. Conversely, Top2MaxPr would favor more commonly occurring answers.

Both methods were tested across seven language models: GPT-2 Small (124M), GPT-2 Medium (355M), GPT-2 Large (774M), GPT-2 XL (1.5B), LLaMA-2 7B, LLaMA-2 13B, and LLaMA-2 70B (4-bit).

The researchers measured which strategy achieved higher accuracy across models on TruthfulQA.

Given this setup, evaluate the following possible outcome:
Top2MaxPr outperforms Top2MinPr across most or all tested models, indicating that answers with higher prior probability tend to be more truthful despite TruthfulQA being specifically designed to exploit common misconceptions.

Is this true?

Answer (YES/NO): NO